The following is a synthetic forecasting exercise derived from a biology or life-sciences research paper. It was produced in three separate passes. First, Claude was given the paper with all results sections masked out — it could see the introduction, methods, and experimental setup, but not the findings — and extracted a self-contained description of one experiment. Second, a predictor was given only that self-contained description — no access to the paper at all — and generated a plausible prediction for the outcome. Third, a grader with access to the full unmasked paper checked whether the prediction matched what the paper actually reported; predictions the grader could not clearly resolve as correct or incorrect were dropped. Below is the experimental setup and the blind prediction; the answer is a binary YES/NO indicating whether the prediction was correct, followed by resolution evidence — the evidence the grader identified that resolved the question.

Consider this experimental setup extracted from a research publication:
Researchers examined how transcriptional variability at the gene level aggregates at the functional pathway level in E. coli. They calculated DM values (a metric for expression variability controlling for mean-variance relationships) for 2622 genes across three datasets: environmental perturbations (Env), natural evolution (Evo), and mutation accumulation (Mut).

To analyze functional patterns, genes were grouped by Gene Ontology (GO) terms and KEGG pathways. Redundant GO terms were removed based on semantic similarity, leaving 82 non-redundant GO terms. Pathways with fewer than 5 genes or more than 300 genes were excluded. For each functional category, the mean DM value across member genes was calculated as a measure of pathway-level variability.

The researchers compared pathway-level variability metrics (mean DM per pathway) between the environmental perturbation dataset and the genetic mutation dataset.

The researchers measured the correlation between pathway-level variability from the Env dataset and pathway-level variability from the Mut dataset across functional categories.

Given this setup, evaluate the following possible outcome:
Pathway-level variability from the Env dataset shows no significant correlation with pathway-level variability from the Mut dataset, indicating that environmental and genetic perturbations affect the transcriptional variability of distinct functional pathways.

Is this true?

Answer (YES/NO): NO